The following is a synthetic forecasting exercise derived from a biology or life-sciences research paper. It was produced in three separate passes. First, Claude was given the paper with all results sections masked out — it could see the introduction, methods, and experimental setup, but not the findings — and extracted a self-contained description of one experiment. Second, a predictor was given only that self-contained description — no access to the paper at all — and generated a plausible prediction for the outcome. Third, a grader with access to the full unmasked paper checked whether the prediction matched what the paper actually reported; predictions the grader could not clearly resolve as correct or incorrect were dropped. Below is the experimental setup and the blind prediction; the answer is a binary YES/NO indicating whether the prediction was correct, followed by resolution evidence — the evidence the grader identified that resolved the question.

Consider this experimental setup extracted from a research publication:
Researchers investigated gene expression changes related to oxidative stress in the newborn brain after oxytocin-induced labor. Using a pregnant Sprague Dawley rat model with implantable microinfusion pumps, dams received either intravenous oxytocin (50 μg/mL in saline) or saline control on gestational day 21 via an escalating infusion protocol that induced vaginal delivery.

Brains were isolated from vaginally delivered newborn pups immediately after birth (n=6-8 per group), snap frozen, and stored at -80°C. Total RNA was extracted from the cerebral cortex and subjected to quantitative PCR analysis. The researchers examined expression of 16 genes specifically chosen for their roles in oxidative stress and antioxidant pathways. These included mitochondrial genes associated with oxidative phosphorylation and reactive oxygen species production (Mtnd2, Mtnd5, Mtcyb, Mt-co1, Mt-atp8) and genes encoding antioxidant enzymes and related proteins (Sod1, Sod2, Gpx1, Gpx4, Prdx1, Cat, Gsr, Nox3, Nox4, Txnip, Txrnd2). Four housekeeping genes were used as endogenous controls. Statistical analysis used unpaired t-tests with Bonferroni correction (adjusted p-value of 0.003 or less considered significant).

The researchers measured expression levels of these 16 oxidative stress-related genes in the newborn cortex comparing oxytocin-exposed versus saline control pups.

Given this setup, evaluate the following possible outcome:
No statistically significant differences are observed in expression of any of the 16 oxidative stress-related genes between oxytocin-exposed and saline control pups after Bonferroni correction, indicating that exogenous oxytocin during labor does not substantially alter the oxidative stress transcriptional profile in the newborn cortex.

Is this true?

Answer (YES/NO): YES